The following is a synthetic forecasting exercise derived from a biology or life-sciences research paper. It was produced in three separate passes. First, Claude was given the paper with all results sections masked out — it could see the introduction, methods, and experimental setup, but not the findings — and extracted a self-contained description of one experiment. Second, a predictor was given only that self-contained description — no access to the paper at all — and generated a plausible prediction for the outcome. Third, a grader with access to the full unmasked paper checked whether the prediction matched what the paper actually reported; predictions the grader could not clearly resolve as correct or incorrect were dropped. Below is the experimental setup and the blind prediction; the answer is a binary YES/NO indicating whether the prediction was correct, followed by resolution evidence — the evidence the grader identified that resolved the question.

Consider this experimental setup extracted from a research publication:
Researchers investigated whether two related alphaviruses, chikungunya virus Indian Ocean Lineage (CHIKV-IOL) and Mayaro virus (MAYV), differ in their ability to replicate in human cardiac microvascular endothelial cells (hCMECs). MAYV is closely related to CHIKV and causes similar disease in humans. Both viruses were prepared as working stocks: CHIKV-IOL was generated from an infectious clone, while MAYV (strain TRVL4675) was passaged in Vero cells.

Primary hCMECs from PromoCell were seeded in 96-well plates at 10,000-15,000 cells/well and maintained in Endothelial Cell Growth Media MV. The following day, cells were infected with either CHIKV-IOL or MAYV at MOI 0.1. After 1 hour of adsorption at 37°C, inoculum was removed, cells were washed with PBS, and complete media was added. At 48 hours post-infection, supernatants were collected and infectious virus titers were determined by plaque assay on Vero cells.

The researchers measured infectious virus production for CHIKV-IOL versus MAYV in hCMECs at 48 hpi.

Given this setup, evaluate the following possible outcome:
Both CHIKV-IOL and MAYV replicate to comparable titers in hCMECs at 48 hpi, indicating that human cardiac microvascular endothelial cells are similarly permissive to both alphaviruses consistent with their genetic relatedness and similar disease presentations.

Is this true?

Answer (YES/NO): NO